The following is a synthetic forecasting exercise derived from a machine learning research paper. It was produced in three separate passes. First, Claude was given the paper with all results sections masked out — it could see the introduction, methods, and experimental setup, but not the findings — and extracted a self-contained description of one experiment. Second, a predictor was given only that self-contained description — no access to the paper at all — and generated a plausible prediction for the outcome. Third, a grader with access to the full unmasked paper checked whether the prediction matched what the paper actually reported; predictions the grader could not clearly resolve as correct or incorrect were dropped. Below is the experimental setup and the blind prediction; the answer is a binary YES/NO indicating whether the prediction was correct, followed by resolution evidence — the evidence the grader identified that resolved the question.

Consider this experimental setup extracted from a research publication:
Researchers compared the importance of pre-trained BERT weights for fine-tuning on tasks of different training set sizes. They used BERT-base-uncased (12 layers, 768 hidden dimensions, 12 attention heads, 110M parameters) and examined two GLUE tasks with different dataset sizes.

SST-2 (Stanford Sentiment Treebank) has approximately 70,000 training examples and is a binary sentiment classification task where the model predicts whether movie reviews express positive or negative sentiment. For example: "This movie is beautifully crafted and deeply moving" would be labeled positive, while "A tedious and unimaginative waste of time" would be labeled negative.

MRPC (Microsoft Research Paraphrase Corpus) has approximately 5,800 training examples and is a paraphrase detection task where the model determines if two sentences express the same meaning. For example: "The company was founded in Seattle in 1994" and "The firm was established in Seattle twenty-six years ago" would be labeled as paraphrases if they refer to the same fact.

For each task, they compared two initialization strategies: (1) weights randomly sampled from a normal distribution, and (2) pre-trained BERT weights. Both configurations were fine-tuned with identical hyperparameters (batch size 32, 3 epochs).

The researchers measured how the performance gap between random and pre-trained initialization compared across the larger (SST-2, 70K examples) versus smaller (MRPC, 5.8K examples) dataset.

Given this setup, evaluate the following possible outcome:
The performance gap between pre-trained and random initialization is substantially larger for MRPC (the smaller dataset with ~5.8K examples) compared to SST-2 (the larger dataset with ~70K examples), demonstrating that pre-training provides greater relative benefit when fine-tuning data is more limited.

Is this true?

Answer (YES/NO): NO